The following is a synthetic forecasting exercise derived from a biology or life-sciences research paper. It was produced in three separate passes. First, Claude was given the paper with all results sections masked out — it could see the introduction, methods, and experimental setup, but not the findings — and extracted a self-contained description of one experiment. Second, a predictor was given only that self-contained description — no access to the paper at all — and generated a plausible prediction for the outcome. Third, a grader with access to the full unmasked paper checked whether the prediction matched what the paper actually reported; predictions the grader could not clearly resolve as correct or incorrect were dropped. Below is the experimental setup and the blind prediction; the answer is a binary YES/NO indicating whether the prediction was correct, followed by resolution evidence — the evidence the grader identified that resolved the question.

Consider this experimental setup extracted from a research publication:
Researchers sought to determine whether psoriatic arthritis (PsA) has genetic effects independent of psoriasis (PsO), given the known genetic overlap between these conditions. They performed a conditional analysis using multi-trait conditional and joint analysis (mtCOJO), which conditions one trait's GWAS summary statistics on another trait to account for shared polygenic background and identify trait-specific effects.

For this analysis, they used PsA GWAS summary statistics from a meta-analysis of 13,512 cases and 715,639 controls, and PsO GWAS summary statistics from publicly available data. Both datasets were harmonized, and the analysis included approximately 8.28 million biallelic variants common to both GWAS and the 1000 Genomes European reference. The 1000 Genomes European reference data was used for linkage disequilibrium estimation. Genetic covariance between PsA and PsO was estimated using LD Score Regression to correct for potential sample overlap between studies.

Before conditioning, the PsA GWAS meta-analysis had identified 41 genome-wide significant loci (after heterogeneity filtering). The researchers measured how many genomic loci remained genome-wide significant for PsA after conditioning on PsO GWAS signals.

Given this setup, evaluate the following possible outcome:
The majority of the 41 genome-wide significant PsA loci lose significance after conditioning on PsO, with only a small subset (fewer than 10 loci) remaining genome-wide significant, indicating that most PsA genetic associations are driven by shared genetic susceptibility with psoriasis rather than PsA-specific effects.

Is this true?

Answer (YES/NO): YES